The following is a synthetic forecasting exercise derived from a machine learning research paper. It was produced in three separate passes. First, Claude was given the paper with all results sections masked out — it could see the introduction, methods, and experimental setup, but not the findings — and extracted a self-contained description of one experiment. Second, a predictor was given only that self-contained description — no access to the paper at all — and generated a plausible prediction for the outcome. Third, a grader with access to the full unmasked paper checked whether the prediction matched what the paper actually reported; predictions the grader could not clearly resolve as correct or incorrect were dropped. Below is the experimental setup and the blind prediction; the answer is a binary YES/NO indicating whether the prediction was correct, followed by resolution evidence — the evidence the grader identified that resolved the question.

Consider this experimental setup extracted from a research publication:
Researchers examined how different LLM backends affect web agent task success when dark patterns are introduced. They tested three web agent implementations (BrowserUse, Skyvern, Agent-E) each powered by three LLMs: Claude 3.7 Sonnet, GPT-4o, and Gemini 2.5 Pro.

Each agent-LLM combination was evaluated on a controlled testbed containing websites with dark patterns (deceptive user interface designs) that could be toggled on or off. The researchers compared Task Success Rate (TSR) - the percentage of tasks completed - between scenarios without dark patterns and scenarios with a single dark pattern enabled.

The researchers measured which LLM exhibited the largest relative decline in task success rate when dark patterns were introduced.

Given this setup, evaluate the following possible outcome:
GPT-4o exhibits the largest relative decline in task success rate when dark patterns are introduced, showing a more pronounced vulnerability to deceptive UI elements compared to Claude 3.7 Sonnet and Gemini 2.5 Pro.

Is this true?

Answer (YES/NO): YES